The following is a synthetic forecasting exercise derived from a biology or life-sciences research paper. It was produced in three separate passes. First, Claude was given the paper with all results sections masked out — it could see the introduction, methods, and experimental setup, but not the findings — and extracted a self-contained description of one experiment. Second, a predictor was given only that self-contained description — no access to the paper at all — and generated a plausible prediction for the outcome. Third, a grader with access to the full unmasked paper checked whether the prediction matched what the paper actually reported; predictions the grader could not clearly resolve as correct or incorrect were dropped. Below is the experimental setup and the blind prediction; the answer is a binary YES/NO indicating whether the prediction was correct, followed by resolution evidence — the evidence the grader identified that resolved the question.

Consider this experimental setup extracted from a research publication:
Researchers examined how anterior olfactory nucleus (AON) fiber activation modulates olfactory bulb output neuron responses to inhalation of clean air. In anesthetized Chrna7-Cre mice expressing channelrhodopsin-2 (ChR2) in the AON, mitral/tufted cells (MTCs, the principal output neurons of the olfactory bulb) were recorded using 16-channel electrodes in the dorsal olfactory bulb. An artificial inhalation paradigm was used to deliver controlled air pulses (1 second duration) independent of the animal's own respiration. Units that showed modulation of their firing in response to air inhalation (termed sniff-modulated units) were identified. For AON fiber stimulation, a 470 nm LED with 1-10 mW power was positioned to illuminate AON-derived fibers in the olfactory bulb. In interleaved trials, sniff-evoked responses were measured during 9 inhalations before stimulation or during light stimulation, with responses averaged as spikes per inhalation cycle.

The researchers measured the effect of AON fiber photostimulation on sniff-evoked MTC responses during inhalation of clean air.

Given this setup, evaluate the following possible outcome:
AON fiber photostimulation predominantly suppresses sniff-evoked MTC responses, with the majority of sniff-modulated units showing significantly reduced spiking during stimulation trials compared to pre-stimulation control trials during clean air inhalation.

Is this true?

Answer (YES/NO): YES